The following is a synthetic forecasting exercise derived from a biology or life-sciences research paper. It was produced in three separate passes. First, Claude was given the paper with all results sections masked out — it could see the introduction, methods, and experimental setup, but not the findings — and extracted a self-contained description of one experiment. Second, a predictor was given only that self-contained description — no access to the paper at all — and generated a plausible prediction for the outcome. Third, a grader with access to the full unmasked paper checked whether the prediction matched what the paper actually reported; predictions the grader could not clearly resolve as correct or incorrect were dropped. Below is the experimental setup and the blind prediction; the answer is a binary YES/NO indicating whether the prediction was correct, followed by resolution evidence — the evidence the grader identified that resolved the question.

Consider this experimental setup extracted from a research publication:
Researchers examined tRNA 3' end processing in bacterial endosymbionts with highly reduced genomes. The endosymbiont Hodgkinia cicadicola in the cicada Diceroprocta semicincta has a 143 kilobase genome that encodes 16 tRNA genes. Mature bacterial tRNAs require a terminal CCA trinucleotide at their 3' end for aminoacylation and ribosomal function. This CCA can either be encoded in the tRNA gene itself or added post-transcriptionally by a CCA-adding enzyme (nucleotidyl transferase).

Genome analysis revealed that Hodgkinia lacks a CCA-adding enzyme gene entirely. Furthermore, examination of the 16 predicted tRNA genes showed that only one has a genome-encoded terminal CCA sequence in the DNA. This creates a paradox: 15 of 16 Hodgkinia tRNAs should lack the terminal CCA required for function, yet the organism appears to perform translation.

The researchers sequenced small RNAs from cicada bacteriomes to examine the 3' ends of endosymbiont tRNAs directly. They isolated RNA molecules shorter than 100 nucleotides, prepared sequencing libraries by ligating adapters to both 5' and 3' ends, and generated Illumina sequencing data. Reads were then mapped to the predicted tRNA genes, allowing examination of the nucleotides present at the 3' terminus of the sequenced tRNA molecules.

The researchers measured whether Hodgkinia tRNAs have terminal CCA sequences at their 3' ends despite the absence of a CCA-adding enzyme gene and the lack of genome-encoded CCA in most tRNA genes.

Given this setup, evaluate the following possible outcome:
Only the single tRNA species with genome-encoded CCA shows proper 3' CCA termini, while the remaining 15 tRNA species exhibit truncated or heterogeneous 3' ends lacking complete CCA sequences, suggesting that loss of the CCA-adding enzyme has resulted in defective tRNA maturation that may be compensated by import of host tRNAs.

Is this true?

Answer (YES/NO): NO